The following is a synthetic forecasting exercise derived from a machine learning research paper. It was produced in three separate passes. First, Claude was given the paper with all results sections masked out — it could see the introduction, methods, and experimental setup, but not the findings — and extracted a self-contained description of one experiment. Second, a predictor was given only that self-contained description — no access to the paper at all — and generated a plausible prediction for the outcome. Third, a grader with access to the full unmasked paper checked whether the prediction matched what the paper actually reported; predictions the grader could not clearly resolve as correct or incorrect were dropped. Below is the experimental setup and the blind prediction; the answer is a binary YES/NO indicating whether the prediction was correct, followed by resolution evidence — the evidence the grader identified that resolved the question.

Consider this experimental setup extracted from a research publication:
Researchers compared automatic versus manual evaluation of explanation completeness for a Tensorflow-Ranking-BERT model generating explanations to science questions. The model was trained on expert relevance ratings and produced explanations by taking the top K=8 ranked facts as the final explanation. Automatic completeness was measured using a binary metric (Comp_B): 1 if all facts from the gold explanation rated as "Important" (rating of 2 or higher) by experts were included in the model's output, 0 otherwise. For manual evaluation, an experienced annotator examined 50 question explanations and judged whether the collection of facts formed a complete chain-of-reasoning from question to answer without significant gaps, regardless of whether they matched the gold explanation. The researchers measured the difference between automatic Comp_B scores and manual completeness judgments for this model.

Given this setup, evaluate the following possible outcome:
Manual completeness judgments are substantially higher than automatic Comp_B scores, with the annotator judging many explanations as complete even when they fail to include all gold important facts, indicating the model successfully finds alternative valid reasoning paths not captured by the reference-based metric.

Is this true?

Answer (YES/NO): YES